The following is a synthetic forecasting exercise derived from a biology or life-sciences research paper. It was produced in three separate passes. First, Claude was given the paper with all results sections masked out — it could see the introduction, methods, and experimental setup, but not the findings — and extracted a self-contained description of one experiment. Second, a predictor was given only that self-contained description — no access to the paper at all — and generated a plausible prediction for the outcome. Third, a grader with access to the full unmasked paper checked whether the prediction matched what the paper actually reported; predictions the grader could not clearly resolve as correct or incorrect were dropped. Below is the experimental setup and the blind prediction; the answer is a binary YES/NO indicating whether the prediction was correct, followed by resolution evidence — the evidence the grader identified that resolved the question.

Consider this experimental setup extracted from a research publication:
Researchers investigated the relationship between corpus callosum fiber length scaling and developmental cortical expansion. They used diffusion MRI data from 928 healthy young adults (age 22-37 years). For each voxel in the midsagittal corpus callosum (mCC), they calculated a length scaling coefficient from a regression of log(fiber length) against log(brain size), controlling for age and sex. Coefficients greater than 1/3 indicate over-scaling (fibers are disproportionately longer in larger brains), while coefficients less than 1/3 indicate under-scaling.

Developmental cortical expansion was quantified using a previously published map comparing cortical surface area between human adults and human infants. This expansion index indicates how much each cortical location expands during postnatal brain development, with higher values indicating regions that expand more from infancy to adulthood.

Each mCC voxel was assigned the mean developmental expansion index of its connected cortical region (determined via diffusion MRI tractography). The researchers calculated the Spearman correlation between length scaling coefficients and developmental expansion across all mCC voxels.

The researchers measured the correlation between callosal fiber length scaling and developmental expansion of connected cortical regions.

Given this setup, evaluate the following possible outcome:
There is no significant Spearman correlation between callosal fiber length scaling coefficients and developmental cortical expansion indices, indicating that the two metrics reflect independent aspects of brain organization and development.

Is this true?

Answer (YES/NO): NO